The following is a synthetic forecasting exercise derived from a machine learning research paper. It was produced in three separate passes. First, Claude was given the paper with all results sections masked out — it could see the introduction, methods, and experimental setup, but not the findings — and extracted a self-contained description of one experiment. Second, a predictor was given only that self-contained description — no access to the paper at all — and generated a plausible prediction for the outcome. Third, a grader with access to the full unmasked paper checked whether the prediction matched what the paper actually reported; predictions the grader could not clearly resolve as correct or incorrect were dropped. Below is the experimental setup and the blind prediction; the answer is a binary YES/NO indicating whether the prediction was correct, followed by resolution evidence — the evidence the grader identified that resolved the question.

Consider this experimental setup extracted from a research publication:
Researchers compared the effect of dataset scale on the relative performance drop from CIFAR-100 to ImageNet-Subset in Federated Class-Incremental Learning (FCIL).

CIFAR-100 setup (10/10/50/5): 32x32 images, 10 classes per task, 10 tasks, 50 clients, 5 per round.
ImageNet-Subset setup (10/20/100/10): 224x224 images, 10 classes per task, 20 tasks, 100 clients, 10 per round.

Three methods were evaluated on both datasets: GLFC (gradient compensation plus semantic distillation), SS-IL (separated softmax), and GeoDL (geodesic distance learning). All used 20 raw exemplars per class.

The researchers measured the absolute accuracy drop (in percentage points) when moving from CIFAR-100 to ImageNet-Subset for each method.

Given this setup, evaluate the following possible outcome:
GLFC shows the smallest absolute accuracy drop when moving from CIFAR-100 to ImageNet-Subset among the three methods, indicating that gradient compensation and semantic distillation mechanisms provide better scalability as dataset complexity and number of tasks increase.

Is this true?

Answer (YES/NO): NO